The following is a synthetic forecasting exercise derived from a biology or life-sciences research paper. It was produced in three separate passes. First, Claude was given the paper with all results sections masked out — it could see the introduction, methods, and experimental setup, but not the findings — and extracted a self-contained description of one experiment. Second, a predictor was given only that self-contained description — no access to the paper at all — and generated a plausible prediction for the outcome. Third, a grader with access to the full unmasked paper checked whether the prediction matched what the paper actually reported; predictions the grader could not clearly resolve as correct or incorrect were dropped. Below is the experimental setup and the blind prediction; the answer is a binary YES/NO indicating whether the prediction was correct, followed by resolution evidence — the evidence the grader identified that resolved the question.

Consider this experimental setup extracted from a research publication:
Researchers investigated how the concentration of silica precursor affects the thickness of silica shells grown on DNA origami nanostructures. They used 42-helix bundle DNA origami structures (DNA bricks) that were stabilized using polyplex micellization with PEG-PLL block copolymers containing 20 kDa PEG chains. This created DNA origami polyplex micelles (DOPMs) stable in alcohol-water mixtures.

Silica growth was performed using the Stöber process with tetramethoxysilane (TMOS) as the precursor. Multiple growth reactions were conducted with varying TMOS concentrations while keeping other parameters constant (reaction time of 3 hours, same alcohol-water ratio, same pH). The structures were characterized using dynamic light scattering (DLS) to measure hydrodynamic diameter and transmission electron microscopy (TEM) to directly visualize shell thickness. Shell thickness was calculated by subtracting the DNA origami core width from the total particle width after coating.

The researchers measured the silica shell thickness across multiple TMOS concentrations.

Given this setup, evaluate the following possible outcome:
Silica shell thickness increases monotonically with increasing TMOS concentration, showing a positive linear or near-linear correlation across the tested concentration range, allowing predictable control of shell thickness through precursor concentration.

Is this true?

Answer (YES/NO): YES